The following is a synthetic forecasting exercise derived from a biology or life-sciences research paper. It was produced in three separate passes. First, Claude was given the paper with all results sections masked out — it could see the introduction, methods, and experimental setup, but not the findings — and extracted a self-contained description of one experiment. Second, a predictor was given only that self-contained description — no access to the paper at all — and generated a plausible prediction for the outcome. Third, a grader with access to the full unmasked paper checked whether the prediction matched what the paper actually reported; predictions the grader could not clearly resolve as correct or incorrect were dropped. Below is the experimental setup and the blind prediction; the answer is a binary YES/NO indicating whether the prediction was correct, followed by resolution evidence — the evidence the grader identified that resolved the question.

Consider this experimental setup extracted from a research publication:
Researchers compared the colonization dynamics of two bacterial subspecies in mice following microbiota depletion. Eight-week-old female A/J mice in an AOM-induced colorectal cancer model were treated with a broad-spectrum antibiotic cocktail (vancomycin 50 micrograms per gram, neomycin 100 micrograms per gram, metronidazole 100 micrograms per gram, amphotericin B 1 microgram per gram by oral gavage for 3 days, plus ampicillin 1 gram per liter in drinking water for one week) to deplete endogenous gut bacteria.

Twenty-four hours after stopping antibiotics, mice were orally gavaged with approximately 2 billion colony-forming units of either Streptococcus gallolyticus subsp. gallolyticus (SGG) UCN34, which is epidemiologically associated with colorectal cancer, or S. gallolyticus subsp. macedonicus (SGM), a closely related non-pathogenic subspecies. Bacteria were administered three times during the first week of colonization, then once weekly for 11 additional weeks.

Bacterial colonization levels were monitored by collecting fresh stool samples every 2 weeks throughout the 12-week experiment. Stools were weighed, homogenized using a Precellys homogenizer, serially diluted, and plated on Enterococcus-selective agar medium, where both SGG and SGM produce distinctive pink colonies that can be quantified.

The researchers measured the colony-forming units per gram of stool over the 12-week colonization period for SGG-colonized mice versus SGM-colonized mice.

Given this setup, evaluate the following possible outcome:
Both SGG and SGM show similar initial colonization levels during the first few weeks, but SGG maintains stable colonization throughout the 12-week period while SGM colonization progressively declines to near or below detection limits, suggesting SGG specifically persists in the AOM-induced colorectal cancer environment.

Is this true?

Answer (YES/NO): NO